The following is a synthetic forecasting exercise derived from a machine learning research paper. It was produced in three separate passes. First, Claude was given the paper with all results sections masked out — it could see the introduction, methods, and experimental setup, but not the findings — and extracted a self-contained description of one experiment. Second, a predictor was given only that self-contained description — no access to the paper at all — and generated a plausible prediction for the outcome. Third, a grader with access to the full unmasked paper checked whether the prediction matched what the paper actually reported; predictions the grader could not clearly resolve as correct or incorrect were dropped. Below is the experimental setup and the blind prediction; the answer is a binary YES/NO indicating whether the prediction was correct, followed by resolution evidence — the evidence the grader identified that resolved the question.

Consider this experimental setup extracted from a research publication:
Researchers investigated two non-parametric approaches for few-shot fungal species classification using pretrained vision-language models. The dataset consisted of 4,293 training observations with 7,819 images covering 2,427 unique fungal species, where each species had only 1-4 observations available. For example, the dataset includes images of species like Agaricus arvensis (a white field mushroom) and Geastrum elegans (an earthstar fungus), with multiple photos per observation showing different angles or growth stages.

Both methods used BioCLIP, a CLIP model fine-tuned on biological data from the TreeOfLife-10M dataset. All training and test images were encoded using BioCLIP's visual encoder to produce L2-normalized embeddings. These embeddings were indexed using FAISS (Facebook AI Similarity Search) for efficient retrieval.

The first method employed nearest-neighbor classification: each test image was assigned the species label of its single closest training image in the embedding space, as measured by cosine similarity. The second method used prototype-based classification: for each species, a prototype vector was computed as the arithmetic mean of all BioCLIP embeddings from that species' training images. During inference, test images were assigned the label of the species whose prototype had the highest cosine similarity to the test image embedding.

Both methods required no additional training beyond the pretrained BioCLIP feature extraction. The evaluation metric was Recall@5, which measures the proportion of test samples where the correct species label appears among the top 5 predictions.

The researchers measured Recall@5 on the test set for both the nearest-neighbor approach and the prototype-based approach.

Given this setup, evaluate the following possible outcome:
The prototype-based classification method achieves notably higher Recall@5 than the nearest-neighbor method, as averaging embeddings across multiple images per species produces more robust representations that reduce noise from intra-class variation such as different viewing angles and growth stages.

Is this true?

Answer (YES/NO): YES